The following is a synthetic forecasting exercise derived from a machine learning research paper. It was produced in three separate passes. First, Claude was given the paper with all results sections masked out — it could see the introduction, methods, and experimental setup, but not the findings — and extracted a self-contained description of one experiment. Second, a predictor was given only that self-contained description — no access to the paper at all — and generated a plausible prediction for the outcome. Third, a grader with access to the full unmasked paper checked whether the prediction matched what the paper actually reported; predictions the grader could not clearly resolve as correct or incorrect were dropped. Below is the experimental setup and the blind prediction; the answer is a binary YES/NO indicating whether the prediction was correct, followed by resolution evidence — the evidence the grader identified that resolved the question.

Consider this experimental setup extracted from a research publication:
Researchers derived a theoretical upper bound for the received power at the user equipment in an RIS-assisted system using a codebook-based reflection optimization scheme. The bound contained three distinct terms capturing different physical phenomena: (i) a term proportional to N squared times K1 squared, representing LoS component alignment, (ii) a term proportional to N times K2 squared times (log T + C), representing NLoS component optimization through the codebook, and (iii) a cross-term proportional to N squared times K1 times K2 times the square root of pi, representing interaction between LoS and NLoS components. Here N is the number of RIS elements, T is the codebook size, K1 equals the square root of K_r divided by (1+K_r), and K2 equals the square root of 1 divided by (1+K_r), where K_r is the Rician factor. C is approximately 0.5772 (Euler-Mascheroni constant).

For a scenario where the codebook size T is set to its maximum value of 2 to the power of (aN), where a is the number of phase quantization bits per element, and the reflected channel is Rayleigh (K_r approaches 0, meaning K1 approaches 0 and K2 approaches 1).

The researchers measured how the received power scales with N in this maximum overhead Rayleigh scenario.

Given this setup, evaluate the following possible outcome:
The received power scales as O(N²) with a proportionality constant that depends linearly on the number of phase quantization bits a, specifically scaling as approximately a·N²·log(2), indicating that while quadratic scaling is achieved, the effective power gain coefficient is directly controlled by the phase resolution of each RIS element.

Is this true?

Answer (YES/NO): NO